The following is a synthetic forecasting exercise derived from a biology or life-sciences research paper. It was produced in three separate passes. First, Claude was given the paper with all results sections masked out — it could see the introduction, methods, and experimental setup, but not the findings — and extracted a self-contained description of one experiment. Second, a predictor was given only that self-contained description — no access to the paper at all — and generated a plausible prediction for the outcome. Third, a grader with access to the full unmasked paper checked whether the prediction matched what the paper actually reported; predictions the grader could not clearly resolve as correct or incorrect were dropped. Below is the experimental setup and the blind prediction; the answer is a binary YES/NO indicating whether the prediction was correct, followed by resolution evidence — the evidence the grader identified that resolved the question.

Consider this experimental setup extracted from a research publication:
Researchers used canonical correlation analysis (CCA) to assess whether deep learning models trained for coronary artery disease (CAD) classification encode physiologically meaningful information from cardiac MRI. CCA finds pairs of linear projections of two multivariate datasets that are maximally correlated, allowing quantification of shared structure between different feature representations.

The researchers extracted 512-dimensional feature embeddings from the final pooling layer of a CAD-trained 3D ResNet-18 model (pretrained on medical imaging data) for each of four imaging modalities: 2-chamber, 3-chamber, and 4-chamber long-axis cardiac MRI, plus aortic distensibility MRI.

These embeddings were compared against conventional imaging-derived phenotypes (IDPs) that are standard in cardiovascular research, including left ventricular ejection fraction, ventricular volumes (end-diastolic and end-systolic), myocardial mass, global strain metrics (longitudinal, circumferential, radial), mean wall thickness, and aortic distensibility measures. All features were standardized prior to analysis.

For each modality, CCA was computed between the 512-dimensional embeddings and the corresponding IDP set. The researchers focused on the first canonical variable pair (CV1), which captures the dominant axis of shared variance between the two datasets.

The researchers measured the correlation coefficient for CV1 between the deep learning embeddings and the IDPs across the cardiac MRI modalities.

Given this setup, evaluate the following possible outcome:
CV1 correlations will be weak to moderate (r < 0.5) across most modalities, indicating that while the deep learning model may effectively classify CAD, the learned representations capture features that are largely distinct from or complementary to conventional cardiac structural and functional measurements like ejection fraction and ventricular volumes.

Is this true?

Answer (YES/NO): NO